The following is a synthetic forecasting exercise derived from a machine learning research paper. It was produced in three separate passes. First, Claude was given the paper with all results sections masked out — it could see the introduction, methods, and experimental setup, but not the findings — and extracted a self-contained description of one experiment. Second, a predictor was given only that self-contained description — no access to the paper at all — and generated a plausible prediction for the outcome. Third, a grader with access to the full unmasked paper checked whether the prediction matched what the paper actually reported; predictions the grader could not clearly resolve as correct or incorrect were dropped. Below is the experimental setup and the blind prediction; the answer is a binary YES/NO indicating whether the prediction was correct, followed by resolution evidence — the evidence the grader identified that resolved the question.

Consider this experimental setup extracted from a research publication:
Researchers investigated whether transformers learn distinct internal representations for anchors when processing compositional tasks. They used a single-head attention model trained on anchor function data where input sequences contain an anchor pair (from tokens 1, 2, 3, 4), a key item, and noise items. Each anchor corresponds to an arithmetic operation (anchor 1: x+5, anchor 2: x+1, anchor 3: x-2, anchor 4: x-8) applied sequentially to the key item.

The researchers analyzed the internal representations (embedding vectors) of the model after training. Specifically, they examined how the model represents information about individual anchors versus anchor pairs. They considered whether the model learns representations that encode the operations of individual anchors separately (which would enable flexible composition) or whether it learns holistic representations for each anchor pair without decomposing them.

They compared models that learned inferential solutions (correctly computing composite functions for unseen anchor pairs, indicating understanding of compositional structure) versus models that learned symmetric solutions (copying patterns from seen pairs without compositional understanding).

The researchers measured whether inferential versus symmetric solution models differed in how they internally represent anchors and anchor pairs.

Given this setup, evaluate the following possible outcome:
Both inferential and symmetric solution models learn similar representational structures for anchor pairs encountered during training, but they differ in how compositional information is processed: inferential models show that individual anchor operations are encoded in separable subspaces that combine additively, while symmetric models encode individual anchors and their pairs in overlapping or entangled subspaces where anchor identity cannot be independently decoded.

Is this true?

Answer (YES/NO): NO